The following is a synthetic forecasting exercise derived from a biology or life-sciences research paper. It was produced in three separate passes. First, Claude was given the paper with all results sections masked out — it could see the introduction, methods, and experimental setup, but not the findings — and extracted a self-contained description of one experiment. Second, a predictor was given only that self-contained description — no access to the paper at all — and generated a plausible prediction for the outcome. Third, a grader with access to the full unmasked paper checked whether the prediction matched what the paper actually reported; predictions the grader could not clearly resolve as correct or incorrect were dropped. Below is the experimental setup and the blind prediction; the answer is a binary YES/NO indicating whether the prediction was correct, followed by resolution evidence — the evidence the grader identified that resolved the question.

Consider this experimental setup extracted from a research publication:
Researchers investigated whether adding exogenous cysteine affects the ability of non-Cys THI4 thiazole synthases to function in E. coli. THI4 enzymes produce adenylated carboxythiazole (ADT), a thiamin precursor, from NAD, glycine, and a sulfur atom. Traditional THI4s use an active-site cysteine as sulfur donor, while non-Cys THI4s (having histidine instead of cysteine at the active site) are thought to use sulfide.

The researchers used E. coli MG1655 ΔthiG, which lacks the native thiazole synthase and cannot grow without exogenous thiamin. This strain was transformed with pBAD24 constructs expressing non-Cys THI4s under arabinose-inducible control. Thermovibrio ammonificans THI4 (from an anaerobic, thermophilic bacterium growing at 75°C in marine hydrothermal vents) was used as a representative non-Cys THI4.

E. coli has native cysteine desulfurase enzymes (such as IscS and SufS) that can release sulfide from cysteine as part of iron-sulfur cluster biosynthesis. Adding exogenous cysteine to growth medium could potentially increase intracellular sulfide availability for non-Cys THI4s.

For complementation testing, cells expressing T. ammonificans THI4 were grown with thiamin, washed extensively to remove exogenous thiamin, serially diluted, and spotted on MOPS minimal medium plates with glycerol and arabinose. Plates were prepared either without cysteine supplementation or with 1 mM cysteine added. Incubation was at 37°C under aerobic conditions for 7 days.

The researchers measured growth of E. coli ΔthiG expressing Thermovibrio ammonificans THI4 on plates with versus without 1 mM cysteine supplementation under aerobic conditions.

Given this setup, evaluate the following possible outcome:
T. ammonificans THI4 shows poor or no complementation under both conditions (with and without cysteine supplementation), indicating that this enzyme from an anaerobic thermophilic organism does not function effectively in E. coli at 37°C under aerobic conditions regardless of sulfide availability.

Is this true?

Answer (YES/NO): NO